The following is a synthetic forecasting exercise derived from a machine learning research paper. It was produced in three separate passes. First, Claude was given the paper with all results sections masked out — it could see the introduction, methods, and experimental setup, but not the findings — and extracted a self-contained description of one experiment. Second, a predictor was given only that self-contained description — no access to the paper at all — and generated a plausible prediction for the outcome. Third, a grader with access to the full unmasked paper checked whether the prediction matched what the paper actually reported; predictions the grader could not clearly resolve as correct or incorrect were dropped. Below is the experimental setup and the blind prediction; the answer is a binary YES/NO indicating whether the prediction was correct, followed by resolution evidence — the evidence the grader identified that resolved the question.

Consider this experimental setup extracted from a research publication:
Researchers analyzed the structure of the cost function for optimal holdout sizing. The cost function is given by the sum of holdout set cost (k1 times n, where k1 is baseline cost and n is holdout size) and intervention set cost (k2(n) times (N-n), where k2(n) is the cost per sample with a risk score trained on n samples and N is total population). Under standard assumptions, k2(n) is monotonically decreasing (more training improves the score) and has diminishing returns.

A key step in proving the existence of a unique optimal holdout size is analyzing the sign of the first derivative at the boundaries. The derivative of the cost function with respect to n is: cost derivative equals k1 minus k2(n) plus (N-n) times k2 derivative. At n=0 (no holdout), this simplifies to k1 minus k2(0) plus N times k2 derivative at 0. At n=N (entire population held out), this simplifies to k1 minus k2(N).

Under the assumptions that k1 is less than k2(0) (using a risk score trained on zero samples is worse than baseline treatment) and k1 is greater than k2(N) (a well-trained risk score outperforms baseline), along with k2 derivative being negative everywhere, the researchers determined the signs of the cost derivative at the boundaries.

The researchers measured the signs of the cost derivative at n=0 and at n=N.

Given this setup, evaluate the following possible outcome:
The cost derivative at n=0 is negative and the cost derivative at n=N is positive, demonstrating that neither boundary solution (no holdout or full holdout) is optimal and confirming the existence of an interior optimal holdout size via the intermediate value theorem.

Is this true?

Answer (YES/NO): YES